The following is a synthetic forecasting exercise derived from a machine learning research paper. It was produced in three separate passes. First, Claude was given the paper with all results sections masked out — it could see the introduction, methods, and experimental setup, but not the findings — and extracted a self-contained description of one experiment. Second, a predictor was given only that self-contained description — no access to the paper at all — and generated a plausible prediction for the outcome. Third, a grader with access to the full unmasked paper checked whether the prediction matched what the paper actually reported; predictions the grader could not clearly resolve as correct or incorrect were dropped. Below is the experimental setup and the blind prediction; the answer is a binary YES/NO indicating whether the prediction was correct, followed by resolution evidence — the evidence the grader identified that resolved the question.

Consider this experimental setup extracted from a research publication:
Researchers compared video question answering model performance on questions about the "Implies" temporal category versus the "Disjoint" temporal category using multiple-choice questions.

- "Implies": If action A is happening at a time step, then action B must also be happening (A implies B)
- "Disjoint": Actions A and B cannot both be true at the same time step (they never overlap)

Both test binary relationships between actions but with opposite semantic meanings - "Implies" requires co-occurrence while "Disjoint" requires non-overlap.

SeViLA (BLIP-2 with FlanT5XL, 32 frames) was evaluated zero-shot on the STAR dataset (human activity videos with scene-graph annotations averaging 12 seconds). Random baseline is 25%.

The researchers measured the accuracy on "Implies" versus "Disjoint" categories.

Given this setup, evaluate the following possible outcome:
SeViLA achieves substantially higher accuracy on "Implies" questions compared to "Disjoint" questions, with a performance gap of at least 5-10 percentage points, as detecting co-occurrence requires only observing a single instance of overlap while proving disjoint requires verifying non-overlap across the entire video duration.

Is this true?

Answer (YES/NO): YES